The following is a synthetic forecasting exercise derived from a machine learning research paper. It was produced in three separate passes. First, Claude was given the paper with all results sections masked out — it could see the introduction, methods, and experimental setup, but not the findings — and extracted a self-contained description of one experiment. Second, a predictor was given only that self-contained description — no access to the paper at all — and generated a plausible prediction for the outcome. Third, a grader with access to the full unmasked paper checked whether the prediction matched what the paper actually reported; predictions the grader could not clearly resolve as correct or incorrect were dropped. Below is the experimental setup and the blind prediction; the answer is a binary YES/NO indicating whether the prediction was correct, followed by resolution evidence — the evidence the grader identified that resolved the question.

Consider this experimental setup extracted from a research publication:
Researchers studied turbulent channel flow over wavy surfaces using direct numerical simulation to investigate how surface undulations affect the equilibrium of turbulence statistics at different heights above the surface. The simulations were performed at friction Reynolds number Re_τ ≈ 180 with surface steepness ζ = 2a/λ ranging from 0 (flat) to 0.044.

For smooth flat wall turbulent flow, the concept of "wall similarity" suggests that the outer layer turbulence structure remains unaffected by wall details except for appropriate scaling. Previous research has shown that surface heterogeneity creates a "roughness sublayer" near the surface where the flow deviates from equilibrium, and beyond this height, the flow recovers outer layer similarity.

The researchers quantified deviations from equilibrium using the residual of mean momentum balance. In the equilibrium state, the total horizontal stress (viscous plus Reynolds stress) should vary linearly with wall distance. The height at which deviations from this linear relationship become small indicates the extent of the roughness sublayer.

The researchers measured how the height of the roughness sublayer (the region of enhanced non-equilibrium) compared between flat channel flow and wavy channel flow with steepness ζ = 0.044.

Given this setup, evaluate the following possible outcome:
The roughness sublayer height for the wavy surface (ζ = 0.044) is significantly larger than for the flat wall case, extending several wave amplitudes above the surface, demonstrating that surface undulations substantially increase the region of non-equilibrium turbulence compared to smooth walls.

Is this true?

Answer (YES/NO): YES